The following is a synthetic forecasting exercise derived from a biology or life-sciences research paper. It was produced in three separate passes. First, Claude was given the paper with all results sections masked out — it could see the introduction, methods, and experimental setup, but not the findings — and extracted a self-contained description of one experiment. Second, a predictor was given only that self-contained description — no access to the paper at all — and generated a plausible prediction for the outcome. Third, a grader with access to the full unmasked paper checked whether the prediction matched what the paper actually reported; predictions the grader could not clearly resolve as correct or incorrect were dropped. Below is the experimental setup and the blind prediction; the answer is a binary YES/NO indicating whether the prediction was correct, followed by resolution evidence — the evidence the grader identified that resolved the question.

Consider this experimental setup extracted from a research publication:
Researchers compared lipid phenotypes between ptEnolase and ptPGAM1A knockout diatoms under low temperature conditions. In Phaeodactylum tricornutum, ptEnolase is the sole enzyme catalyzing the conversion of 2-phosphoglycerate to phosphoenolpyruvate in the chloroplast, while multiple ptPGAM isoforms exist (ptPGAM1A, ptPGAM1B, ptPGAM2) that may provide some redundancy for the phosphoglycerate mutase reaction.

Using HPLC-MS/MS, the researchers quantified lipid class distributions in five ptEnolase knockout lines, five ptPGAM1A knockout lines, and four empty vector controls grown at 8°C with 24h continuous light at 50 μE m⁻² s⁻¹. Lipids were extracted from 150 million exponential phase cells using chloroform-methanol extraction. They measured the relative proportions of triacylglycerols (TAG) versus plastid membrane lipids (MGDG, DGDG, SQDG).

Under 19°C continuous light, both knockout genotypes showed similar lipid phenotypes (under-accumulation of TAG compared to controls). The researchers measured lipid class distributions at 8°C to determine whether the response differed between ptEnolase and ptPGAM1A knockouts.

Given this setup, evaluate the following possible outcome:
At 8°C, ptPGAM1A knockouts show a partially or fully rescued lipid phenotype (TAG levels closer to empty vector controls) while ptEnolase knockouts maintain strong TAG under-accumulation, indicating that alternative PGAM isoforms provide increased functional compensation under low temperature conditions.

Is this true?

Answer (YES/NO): NO